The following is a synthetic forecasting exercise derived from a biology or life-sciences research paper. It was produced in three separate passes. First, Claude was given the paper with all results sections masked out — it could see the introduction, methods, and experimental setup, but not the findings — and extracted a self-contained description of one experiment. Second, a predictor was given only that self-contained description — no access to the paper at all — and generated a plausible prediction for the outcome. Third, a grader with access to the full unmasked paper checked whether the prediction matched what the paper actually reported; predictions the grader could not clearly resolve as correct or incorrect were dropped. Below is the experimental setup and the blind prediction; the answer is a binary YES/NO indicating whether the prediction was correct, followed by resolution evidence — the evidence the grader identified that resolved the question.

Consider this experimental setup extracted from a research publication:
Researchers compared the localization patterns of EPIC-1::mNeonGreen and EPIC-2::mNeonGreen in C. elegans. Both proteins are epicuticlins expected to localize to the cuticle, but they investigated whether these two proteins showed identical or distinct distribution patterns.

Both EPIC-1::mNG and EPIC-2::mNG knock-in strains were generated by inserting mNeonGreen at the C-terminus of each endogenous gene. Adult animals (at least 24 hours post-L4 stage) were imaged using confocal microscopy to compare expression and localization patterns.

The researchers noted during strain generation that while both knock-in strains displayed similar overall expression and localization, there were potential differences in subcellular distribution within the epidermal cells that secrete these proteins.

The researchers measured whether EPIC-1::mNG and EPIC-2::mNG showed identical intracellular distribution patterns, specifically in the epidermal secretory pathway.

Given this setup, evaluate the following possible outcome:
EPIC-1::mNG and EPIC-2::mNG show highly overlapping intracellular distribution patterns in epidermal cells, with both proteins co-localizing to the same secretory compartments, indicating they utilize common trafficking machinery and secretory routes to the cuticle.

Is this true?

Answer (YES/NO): NO